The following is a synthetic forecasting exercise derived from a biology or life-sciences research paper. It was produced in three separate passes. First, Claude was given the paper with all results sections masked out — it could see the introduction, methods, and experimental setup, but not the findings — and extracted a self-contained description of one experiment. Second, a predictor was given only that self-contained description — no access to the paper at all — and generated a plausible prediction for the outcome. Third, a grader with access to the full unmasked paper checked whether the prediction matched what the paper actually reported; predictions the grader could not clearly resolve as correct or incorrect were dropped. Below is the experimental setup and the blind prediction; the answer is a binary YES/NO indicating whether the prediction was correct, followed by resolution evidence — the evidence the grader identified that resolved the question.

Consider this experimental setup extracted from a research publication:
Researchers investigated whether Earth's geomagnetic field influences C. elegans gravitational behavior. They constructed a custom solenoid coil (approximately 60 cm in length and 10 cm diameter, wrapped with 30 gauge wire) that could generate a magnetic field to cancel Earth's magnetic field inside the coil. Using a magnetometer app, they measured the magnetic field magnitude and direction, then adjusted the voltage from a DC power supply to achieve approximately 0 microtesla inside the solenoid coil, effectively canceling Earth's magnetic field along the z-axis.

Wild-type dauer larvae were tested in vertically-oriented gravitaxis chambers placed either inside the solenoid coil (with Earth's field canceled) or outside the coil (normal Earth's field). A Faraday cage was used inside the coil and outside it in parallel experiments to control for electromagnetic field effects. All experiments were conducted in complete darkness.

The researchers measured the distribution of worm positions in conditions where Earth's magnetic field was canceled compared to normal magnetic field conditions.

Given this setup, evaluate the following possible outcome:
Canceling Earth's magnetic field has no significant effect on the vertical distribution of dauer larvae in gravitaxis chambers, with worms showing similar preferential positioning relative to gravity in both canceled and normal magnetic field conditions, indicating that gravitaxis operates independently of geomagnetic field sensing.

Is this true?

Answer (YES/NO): YES